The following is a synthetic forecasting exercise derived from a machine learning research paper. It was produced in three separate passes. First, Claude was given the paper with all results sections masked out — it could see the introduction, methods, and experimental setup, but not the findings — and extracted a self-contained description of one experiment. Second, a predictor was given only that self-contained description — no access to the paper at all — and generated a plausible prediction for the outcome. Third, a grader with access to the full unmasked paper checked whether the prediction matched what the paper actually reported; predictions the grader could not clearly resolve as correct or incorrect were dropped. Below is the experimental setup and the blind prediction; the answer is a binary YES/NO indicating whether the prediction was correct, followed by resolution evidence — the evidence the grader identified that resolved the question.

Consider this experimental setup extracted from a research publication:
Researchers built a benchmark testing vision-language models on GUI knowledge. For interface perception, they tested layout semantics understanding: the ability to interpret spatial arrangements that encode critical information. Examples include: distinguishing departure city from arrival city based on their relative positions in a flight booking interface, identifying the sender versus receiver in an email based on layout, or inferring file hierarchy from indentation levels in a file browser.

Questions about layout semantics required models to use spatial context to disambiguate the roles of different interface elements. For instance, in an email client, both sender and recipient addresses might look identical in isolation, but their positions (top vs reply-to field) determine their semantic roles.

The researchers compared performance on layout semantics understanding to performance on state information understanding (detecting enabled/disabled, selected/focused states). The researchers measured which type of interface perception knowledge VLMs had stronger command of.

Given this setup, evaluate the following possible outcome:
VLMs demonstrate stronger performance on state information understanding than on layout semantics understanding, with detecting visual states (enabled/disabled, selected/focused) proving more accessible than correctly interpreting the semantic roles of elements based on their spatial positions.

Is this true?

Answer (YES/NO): NO